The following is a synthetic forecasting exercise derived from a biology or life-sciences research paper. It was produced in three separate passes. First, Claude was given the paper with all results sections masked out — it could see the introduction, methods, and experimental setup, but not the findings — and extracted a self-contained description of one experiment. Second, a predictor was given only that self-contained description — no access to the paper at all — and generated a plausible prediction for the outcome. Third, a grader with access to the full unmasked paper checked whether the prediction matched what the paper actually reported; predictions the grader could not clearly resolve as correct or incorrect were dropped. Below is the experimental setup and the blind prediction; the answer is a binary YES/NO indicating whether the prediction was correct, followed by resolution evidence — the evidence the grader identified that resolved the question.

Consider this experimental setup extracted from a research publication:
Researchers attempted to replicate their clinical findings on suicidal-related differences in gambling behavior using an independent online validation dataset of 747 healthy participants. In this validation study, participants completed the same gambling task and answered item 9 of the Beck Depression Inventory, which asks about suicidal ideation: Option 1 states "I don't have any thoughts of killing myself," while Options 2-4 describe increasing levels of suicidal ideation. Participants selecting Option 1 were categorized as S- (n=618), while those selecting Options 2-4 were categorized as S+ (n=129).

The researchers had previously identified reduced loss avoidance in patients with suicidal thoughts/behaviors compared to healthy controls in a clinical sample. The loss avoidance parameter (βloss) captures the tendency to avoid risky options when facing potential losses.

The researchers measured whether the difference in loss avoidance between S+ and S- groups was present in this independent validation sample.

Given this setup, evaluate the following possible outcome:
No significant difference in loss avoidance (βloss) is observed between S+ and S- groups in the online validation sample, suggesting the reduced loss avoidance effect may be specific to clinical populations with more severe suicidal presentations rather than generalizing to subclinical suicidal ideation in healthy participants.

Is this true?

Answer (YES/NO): YES